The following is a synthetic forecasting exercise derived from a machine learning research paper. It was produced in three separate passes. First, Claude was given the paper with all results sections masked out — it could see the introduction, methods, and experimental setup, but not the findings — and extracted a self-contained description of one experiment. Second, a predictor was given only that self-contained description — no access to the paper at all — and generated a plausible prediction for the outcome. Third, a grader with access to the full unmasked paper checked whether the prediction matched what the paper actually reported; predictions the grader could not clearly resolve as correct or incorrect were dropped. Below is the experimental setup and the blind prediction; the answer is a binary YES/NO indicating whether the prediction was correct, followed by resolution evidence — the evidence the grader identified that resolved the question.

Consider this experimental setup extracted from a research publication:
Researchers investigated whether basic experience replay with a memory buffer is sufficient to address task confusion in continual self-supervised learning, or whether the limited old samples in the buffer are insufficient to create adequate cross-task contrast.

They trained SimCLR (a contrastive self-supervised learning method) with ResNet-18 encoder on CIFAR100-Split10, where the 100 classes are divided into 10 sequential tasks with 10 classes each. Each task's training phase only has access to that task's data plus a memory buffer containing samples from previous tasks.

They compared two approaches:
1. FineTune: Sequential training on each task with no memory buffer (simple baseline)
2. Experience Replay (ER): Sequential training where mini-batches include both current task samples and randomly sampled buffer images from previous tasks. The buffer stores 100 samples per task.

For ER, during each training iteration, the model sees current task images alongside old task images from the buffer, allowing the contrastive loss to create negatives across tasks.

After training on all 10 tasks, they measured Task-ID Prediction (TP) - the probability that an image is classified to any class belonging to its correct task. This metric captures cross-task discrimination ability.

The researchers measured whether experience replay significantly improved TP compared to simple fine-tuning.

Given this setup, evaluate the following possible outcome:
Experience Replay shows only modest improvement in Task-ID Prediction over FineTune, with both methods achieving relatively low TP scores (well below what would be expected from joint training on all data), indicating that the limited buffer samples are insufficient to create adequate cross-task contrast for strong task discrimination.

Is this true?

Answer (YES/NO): YES